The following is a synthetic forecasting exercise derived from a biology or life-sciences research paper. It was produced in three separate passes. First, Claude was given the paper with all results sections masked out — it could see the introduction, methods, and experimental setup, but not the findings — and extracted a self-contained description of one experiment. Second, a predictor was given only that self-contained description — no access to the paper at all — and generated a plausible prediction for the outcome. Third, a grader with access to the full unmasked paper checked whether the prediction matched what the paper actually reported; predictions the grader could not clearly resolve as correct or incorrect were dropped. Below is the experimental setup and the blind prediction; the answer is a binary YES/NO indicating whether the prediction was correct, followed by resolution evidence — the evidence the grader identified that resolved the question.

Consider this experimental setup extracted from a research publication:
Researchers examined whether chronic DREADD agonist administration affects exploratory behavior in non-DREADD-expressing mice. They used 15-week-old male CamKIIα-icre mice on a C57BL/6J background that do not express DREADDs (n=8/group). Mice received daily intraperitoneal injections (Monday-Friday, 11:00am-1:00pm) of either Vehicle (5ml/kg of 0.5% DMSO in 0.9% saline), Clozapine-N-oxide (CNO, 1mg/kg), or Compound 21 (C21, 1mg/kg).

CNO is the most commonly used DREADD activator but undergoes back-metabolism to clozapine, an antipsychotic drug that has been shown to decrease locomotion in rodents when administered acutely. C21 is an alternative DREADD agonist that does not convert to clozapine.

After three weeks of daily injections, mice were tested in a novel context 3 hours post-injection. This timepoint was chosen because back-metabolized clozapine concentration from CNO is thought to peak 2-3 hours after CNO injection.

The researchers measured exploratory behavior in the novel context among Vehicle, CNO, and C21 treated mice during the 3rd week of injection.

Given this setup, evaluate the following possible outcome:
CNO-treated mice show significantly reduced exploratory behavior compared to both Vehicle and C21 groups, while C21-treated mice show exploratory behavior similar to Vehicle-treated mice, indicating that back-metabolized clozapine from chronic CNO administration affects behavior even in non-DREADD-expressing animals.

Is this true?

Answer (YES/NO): NO